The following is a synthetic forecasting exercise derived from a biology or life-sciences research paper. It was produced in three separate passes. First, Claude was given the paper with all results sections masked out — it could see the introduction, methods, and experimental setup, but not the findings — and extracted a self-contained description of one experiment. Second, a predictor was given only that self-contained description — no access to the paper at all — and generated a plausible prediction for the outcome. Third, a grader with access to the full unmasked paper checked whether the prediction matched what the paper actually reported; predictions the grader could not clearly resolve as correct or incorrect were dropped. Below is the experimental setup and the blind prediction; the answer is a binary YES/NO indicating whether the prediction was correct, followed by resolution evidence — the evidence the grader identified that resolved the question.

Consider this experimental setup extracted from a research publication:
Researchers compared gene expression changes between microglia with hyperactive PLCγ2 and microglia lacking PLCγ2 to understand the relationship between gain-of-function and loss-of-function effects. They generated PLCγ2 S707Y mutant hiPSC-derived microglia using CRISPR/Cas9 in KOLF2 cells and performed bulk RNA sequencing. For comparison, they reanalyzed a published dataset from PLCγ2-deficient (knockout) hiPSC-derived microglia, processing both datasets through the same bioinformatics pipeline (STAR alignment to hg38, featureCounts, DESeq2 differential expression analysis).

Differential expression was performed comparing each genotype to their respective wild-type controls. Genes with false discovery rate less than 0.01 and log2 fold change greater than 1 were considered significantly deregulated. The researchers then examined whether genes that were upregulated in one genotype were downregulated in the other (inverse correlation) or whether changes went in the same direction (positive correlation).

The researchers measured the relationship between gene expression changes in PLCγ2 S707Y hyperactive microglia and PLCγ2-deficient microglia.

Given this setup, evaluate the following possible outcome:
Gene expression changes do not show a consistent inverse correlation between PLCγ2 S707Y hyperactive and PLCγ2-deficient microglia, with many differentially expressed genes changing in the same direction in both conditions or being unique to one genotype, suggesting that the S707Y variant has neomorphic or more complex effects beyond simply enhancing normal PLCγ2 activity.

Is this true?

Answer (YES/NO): YES